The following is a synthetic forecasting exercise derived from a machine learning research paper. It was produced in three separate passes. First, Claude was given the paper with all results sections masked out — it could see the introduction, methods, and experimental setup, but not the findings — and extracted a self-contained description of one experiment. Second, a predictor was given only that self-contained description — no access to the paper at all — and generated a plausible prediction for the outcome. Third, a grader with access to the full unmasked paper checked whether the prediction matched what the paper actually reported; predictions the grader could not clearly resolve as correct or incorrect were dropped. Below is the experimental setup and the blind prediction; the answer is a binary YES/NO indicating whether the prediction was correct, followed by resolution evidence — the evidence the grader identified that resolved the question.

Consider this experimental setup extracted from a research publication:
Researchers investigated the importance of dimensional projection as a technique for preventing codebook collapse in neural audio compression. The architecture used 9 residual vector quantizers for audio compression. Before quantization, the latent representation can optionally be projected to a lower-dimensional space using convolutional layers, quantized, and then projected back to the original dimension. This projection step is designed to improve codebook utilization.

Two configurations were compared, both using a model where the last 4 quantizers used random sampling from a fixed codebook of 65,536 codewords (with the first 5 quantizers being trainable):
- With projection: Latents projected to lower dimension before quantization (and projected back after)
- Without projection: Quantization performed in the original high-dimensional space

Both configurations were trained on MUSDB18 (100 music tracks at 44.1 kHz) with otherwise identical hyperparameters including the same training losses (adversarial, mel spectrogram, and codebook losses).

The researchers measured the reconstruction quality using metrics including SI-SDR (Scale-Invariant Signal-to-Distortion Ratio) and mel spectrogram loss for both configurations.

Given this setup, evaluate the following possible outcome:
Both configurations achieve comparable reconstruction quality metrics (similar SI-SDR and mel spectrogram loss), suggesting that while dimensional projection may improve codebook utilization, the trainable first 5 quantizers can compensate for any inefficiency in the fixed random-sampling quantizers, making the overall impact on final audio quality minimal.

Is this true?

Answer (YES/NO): NO